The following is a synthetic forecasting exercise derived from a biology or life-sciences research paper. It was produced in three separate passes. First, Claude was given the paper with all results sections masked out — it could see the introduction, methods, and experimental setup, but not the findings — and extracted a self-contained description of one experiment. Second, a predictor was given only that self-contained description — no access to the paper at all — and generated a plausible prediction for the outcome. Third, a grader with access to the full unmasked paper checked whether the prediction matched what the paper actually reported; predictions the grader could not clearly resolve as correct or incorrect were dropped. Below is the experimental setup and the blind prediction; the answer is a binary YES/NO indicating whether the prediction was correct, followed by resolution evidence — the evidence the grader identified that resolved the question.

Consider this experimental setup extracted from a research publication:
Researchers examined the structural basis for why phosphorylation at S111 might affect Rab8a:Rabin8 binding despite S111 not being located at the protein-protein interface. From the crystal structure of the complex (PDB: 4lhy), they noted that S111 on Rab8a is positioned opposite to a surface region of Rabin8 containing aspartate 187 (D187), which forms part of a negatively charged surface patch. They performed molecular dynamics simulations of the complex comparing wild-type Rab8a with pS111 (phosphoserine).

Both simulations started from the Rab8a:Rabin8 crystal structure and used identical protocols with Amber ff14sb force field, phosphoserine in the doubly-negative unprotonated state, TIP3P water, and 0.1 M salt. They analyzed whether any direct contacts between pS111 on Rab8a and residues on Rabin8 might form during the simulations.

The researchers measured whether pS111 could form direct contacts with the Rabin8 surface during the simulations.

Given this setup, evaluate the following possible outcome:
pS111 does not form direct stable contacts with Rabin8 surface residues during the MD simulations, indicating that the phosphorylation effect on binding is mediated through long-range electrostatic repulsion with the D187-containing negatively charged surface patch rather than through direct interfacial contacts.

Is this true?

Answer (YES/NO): NO